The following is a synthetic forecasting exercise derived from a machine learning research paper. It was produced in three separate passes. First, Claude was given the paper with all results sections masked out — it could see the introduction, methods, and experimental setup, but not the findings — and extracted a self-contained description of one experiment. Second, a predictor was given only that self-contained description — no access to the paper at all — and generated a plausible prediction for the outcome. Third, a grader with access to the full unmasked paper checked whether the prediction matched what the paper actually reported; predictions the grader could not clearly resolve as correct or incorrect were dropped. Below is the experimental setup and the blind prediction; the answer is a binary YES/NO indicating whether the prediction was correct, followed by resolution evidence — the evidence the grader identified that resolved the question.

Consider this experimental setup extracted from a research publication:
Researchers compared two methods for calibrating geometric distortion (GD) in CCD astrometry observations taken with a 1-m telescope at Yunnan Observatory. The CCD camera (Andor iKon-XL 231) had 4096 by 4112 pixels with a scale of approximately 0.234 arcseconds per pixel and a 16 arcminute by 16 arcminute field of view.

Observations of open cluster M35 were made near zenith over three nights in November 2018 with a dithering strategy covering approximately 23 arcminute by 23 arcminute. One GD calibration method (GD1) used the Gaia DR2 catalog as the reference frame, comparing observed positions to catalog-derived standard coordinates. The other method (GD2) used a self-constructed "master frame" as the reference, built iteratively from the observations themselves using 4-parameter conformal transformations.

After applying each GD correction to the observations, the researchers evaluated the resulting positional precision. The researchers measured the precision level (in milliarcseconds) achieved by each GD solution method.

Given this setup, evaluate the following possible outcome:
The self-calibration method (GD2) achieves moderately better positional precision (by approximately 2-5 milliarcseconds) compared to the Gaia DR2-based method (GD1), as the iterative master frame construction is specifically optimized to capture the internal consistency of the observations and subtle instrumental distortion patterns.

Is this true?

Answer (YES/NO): NO